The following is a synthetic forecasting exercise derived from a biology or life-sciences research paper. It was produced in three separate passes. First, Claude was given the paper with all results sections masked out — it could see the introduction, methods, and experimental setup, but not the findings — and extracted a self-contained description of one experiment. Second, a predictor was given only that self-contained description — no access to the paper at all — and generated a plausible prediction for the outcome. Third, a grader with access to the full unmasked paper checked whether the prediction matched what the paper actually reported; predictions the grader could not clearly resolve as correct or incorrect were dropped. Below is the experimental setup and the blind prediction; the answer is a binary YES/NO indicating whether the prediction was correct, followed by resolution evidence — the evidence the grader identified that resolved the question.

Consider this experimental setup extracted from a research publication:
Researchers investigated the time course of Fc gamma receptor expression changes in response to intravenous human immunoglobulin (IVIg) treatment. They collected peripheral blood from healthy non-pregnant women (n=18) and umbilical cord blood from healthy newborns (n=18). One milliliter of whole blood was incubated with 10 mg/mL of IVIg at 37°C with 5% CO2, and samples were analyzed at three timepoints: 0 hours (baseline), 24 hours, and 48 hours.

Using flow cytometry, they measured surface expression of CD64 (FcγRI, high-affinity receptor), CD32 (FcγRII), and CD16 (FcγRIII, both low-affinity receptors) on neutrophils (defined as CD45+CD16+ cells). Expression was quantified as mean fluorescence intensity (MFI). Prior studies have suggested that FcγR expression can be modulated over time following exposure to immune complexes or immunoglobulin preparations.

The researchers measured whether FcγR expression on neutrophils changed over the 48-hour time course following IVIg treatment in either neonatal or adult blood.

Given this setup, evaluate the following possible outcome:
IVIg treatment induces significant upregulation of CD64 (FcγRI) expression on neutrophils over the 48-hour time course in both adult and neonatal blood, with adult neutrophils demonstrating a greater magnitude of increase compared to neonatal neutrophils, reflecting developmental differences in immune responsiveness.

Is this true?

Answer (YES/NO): NO